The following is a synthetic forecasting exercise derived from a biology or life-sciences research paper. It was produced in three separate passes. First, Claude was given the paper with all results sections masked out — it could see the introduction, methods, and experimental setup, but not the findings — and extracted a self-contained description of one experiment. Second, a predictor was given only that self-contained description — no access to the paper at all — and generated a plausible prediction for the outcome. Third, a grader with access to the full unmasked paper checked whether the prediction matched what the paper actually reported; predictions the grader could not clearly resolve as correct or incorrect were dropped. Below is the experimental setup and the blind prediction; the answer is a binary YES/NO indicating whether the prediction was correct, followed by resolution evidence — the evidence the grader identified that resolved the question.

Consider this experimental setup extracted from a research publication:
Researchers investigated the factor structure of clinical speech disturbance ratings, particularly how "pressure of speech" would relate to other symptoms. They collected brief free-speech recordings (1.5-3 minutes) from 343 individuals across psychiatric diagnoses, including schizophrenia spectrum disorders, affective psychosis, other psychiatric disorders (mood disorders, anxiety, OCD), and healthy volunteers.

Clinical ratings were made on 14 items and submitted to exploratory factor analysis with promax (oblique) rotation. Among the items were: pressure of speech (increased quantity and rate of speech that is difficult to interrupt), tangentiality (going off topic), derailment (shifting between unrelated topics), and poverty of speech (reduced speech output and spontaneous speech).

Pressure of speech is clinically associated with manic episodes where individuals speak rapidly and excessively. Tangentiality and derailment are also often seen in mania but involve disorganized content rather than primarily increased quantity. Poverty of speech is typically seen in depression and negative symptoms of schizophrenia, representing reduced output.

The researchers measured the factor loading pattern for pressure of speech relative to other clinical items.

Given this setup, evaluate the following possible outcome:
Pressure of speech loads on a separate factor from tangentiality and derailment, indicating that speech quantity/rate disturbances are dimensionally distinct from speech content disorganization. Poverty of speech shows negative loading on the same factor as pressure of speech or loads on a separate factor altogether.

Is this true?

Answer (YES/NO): NO